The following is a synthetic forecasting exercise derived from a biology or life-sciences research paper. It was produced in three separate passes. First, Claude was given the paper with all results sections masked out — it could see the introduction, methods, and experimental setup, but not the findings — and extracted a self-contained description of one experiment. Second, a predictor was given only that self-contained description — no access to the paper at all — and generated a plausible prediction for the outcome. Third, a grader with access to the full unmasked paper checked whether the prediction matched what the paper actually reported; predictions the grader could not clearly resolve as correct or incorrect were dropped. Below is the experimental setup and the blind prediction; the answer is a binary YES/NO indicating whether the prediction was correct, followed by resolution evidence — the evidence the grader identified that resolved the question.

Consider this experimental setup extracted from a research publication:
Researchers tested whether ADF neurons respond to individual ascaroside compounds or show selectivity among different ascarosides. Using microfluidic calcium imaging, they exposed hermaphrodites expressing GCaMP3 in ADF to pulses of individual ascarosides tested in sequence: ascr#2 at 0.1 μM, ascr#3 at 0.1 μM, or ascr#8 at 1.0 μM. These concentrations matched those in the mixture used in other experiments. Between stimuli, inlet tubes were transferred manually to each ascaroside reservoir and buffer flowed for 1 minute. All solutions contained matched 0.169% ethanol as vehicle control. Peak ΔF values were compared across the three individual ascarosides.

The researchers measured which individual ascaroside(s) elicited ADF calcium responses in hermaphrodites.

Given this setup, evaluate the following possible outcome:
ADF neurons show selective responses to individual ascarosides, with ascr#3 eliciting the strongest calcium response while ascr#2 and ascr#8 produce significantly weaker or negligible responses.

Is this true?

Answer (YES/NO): YES